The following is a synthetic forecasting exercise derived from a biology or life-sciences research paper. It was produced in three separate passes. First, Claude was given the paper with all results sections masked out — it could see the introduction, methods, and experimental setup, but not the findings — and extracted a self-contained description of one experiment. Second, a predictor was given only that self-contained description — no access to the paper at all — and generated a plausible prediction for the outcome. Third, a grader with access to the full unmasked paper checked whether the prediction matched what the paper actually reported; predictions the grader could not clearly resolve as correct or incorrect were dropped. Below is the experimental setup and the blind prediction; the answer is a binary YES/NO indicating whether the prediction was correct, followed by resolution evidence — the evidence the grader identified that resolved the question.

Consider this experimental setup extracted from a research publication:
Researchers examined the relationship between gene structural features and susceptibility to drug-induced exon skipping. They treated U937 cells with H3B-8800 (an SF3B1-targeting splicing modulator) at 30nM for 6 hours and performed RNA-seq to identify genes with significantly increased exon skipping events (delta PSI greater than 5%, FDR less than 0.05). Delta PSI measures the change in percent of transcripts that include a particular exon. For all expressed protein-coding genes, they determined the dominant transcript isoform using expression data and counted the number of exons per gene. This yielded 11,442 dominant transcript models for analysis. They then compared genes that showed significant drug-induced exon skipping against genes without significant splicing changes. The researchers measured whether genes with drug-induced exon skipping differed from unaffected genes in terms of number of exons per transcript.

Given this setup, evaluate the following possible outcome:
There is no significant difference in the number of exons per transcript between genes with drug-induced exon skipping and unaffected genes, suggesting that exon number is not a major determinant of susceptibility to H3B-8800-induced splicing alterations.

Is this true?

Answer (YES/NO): NO